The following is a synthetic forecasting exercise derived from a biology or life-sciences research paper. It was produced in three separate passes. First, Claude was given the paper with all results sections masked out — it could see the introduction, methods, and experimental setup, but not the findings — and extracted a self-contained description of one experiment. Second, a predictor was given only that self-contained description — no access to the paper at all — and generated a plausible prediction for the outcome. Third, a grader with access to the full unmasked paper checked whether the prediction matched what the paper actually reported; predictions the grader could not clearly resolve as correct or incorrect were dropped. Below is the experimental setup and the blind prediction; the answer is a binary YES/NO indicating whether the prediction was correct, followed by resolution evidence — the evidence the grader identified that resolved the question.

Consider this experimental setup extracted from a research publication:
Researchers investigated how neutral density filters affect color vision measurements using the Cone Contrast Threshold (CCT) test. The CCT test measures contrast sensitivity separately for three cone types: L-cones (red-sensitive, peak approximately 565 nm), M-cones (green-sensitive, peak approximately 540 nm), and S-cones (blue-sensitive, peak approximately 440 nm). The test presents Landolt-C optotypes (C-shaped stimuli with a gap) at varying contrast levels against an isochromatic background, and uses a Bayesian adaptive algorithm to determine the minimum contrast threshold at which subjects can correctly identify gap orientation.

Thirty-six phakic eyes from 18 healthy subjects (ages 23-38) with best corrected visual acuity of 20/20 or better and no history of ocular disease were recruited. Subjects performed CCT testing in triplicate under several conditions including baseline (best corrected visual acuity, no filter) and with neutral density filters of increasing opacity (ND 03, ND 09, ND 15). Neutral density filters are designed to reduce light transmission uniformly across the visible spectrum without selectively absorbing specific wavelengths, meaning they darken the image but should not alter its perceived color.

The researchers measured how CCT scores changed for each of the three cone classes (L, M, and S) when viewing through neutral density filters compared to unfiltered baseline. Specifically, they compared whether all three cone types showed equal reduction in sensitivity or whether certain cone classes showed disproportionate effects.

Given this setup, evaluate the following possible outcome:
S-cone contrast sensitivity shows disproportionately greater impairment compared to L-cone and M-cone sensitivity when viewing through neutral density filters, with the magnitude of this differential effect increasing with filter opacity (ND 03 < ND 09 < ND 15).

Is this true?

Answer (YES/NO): YES